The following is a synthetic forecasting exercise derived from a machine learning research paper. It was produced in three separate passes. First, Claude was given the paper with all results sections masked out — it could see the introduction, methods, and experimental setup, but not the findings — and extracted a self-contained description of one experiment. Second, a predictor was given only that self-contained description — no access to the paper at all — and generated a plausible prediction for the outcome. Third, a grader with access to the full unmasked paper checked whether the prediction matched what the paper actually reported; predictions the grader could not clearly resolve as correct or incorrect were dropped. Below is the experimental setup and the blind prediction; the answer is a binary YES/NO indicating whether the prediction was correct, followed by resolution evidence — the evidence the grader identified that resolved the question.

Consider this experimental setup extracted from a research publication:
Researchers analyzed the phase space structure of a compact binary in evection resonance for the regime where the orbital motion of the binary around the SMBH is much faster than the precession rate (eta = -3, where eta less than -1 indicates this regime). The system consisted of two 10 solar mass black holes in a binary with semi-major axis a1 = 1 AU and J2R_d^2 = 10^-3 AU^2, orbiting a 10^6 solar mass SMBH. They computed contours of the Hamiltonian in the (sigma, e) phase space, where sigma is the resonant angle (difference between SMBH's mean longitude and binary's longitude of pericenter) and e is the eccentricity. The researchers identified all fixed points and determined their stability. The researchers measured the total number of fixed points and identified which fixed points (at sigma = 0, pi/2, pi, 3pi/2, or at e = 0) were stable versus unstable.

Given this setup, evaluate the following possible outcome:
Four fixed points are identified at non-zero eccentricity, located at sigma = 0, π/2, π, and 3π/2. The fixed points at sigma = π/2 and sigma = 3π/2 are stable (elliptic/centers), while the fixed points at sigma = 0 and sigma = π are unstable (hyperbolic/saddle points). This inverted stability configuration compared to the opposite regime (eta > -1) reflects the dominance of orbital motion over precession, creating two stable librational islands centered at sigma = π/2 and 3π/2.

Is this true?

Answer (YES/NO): NO